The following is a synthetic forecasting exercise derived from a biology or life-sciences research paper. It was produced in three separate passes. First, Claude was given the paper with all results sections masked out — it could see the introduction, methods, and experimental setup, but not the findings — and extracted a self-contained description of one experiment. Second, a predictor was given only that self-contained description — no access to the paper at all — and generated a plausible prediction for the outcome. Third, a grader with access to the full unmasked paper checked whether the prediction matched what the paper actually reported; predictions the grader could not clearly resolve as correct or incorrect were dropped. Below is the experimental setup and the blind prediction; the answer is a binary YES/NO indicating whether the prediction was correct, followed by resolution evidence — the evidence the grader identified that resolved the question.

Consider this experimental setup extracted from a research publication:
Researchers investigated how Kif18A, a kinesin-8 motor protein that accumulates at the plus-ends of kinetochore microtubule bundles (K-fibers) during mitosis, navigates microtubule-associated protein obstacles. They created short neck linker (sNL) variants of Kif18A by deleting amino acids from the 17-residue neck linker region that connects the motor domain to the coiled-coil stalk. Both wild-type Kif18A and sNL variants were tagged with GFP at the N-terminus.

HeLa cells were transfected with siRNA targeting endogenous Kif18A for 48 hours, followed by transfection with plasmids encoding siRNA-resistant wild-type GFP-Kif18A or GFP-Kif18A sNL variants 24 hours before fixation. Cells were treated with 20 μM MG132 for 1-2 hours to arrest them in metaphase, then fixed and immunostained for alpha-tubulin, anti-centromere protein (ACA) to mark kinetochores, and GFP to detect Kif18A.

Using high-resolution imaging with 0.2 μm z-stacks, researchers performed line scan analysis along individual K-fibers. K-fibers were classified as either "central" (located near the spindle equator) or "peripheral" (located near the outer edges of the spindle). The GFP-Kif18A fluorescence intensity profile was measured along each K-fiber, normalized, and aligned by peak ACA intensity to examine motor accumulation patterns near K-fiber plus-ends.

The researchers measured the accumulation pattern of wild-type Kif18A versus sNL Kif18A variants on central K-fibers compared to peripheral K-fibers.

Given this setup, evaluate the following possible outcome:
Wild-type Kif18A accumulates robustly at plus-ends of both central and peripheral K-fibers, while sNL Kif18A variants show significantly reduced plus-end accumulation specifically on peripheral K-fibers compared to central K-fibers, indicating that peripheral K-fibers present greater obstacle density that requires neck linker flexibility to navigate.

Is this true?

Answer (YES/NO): NO